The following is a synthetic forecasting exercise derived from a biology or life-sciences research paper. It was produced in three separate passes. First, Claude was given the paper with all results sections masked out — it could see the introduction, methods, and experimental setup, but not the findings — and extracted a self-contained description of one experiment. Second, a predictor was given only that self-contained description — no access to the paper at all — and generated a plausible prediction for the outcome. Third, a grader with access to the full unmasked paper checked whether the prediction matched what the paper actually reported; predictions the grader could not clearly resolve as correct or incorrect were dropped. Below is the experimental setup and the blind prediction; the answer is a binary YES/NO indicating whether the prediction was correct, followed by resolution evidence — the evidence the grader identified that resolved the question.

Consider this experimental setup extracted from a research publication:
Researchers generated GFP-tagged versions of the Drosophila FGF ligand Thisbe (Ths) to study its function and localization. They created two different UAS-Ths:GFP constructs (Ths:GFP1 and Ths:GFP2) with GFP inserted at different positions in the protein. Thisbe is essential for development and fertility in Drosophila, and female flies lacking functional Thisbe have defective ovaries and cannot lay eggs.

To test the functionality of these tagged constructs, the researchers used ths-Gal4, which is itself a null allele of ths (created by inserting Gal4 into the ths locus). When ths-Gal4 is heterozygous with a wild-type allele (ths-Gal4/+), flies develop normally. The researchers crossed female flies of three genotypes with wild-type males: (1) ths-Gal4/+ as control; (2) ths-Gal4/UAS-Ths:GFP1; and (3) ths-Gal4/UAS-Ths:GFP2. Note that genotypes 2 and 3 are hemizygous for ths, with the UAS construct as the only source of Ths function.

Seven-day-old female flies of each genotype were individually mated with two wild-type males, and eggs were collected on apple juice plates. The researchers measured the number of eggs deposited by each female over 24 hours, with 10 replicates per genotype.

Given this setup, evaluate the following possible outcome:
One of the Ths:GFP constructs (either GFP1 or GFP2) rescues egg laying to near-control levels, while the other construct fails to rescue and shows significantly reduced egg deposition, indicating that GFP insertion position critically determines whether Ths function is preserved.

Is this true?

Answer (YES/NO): NO